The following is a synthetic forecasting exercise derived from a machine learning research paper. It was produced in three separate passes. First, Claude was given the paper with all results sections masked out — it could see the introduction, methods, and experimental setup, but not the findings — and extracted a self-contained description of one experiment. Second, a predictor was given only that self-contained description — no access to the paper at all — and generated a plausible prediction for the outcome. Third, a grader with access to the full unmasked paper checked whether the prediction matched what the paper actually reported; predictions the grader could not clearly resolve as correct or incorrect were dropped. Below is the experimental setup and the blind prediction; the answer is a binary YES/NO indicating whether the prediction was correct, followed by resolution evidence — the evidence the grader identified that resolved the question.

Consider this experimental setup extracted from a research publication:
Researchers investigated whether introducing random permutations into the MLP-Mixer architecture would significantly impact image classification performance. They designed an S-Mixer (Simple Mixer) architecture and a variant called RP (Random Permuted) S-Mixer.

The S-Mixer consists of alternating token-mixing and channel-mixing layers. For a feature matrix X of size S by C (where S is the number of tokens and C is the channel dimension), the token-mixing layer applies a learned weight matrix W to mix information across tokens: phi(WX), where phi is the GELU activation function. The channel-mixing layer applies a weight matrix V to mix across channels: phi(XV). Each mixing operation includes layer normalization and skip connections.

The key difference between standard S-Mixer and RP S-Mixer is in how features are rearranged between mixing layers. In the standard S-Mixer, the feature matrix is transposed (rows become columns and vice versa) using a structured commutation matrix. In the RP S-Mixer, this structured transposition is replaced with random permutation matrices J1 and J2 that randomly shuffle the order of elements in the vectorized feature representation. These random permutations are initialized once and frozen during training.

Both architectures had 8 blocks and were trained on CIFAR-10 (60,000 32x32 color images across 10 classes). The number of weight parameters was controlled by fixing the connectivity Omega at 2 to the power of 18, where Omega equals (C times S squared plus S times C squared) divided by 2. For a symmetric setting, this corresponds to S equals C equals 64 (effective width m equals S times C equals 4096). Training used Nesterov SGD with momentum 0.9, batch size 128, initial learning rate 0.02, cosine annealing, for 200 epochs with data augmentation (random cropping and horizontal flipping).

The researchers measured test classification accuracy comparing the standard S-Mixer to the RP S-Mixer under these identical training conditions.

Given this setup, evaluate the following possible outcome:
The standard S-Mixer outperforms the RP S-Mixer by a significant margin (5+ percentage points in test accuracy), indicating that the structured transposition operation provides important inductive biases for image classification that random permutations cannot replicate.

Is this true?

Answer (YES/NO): NO